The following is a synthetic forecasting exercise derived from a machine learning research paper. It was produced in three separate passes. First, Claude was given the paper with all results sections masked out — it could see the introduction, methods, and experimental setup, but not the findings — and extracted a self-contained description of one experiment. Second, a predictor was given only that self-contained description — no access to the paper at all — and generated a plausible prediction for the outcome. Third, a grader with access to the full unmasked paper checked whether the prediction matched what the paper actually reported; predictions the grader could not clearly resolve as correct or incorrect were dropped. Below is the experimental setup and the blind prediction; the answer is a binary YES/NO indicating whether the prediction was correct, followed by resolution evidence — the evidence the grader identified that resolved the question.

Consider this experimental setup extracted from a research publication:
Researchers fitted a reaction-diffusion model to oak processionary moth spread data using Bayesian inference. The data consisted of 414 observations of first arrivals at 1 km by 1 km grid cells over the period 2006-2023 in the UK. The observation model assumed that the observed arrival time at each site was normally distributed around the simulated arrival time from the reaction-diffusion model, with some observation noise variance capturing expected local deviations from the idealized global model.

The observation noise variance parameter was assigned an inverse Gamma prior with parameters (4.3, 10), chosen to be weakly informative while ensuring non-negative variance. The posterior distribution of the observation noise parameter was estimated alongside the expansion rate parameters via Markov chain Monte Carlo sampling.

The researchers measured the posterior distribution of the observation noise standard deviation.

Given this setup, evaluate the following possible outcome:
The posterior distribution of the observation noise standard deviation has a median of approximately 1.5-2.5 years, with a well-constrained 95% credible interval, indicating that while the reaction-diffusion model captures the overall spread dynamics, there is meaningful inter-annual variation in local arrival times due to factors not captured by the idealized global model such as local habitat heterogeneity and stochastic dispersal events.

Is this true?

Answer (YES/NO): YES